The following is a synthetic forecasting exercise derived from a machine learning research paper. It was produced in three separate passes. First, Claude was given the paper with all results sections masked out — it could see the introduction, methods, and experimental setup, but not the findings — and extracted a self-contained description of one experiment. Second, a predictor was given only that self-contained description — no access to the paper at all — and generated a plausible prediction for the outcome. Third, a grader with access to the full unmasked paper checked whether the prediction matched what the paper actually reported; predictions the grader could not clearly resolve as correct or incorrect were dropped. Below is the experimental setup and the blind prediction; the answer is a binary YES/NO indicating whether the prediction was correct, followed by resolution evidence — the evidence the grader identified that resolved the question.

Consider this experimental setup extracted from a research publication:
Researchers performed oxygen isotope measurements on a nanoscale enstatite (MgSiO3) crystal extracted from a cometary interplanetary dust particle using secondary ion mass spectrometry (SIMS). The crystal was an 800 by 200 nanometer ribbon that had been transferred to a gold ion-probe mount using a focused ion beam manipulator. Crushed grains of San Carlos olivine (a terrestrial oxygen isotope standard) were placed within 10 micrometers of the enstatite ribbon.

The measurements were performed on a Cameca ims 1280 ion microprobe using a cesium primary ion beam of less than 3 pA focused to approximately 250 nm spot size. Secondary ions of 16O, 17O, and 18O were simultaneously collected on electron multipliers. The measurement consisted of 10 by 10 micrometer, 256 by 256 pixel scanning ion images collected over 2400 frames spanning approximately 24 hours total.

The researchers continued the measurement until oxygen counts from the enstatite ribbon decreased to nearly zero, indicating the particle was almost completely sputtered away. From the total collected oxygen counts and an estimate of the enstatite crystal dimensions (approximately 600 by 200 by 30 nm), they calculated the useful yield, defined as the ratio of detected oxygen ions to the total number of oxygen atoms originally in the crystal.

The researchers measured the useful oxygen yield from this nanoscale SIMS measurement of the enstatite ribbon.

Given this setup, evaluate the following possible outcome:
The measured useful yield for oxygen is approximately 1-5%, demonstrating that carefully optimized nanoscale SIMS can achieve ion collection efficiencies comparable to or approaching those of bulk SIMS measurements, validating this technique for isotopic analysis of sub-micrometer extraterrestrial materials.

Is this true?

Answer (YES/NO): NO